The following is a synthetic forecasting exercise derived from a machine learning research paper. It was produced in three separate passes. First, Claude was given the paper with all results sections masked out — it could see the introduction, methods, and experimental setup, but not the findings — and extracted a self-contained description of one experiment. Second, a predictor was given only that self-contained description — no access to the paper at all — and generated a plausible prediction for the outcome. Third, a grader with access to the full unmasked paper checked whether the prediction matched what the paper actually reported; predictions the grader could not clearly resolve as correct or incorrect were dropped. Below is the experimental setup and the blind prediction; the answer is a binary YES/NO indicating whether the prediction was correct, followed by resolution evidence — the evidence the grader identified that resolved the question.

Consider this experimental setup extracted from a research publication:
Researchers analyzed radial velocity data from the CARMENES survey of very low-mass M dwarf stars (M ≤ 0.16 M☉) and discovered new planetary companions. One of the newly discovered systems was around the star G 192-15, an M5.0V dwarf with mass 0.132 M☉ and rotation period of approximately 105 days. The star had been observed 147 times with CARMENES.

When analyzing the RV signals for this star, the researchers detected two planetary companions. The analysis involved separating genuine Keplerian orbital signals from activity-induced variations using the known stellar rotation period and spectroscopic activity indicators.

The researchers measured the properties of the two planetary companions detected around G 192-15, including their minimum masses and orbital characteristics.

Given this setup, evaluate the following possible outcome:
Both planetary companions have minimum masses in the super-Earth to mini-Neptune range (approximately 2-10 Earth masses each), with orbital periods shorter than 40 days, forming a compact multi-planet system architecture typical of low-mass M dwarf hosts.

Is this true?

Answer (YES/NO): NO